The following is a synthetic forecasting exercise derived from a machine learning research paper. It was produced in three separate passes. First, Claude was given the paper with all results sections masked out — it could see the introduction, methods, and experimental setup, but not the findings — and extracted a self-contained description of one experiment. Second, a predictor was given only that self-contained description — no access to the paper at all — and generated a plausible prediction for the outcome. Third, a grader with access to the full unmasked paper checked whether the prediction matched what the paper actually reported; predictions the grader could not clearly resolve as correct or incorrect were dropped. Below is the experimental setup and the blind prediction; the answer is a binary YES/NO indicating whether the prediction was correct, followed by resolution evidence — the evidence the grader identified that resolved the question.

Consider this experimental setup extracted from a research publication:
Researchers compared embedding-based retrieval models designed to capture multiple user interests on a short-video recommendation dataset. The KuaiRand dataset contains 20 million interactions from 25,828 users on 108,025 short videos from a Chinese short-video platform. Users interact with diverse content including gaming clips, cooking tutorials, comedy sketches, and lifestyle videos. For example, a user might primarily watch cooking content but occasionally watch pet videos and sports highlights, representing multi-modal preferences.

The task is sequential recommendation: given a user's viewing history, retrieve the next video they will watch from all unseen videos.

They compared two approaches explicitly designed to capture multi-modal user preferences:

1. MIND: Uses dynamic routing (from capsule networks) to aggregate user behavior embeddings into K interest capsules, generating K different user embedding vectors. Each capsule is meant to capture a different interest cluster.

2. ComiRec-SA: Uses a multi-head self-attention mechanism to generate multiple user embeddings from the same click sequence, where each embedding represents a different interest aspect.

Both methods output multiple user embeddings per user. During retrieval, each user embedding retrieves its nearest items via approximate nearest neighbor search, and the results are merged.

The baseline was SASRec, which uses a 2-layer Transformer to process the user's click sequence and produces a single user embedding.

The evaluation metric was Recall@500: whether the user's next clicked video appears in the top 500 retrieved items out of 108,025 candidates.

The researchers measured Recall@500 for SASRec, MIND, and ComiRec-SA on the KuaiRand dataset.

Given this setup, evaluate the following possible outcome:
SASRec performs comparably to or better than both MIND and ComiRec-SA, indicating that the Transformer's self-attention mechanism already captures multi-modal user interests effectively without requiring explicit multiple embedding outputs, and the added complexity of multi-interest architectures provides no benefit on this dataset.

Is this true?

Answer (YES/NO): NO